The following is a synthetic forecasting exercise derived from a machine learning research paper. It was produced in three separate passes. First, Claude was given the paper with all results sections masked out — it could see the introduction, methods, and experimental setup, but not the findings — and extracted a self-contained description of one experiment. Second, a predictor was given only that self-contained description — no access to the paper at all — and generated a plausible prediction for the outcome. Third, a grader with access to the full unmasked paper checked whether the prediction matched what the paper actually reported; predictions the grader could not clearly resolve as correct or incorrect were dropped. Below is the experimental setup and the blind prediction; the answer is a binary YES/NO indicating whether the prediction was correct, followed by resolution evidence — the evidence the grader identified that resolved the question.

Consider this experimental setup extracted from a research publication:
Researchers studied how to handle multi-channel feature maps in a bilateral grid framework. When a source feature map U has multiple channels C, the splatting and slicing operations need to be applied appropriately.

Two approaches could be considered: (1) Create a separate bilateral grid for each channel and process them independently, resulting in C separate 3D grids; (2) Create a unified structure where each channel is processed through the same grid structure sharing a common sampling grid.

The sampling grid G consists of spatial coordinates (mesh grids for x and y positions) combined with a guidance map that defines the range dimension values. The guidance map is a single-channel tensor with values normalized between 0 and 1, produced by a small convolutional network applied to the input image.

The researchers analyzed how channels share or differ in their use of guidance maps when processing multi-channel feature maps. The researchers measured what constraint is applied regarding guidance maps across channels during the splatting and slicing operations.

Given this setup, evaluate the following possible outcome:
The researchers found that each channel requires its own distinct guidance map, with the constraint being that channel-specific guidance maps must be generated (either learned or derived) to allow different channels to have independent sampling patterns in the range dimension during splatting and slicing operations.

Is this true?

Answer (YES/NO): NO